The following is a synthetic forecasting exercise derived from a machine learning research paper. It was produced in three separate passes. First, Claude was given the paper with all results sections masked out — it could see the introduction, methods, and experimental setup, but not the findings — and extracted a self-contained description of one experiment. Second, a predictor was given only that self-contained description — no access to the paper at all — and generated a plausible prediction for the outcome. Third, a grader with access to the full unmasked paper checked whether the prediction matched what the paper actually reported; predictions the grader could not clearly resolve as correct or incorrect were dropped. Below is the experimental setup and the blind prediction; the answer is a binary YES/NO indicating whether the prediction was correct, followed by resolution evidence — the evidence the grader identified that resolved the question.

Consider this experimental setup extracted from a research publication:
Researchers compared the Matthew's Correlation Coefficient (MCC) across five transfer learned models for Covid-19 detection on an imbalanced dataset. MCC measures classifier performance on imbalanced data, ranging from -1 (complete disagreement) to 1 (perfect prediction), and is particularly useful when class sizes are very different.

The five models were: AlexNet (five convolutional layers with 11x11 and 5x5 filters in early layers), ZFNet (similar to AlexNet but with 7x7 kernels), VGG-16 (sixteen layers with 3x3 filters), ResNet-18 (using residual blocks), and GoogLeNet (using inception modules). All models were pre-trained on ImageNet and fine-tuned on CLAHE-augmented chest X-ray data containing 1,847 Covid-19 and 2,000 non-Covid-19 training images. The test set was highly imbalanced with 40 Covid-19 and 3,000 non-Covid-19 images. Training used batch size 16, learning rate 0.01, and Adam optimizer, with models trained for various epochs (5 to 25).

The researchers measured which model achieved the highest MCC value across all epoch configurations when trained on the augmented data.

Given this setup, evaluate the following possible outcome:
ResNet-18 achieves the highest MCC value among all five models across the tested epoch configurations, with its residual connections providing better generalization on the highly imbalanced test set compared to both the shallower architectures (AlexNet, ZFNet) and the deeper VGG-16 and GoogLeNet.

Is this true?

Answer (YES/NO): NO